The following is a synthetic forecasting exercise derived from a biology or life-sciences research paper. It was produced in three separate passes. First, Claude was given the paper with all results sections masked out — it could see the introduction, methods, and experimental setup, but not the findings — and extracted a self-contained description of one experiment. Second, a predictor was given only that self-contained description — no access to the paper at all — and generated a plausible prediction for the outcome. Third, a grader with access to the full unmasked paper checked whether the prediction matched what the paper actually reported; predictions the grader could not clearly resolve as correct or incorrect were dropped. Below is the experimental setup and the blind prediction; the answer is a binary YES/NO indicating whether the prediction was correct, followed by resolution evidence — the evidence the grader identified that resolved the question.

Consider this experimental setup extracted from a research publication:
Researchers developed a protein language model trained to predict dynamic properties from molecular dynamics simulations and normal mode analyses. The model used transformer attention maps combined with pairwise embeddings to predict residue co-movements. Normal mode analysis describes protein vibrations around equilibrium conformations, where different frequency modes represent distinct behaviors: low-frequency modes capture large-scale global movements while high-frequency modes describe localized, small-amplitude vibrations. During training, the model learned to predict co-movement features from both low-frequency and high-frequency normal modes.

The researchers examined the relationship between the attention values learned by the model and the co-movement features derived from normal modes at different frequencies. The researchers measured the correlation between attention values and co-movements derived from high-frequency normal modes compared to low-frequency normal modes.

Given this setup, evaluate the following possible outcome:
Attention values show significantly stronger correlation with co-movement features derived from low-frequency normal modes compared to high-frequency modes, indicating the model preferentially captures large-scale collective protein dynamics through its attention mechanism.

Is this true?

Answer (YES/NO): YES